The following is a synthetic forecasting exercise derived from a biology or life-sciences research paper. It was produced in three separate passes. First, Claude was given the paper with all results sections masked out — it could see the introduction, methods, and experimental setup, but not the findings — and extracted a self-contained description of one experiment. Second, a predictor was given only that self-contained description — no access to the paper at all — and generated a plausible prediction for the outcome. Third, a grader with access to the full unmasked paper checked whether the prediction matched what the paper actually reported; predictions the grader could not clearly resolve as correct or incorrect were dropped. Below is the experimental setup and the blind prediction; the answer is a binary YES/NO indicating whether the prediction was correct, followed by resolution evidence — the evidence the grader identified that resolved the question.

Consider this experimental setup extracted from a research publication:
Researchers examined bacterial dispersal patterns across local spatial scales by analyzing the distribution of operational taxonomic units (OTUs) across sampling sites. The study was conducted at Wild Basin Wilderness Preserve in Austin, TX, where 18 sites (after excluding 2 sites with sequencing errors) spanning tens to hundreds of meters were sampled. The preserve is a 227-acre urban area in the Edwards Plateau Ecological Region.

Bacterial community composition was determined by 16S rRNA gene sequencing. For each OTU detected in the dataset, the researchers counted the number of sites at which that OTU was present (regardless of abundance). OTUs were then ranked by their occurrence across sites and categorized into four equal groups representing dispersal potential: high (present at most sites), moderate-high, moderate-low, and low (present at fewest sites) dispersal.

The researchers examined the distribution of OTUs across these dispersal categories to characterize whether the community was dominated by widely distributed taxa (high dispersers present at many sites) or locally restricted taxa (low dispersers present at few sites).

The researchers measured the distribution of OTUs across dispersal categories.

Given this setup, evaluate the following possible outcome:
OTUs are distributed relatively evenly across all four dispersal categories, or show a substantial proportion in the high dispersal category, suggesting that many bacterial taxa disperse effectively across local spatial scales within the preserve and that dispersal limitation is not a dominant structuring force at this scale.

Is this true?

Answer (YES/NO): NO